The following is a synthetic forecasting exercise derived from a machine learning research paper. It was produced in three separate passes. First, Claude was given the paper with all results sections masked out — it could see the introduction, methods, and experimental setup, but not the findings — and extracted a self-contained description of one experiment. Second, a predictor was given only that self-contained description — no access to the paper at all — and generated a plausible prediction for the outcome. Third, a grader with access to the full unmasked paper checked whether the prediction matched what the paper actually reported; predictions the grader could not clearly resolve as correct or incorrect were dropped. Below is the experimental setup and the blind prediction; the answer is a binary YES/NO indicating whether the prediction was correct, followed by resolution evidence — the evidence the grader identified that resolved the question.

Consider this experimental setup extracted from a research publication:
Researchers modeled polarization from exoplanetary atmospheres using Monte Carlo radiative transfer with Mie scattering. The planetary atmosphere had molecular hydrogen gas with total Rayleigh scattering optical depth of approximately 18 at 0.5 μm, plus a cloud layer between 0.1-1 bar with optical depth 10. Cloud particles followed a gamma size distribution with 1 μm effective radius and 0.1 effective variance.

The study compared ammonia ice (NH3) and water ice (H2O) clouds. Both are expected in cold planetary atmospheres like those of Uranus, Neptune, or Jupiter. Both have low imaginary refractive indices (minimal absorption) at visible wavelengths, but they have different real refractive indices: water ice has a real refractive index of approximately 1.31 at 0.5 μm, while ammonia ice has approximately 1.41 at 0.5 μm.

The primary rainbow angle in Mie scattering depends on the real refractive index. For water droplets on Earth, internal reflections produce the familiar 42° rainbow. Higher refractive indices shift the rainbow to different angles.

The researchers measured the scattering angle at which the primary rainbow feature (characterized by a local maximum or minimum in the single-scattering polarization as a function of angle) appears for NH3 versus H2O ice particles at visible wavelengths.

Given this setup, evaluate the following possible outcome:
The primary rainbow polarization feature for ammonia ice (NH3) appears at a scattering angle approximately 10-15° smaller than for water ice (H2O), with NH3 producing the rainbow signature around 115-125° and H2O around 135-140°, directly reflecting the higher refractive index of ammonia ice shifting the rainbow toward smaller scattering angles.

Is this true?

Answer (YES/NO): NO